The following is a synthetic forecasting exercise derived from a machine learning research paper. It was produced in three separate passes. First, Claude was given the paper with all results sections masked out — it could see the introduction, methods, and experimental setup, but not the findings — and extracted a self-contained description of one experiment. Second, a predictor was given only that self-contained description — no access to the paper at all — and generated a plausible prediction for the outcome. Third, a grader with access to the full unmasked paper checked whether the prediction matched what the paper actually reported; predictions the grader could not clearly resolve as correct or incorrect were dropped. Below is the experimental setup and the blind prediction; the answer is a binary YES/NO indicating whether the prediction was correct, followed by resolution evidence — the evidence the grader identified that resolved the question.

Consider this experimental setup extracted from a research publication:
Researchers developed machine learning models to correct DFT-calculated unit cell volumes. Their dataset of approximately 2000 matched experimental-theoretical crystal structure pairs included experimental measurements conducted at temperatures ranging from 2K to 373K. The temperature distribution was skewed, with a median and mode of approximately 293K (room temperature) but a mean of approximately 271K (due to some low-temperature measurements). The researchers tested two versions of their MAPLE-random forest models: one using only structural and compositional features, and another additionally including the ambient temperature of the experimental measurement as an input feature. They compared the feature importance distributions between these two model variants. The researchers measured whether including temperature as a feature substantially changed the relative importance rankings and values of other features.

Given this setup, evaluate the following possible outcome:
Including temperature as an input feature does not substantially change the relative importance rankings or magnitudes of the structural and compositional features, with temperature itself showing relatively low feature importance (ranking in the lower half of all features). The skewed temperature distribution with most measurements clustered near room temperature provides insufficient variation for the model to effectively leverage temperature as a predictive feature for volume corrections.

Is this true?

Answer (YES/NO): YES